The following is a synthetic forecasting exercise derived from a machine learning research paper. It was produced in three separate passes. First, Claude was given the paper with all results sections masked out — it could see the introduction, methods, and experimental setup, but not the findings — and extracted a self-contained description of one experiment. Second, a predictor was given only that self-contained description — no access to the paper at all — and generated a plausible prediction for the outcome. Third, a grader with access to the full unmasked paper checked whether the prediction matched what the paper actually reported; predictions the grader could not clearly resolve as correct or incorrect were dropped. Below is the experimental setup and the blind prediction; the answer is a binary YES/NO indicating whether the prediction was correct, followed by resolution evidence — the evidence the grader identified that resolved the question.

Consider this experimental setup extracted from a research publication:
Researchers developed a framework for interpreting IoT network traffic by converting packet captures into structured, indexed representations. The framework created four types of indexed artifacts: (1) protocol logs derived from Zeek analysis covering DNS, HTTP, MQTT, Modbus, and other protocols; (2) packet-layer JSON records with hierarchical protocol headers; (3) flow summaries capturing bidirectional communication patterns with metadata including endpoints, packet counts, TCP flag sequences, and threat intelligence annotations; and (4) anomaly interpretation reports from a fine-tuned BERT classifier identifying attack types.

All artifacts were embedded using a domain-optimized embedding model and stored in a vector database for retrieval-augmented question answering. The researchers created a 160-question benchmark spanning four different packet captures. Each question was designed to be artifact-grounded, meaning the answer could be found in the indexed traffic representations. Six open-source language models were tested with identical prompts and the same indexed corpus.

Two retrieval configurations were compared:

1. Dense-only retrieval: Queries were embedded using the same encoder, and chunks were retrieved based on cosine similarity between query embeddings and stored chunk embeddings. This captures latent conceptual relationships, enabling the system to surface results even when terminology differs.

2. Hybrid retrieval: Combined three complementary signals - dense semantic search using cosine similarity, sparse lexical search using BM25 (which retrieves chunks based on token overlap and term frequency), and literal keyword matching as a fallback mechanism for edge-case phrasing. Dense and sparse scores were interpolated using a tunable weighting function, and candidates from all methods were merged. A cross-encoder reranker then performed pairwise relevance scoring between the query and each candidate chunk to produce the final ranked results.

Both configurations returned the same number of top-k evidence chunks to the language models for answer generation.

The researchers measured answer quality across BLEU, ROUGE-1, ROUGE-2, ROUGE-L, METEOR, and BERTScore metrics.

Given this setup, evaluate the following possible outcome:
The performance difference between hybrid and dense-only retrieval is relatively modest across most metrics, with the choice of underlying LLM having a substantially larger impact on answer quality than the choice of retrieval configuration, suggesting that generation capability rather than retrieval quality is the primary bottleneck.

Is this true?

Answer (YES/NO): NO